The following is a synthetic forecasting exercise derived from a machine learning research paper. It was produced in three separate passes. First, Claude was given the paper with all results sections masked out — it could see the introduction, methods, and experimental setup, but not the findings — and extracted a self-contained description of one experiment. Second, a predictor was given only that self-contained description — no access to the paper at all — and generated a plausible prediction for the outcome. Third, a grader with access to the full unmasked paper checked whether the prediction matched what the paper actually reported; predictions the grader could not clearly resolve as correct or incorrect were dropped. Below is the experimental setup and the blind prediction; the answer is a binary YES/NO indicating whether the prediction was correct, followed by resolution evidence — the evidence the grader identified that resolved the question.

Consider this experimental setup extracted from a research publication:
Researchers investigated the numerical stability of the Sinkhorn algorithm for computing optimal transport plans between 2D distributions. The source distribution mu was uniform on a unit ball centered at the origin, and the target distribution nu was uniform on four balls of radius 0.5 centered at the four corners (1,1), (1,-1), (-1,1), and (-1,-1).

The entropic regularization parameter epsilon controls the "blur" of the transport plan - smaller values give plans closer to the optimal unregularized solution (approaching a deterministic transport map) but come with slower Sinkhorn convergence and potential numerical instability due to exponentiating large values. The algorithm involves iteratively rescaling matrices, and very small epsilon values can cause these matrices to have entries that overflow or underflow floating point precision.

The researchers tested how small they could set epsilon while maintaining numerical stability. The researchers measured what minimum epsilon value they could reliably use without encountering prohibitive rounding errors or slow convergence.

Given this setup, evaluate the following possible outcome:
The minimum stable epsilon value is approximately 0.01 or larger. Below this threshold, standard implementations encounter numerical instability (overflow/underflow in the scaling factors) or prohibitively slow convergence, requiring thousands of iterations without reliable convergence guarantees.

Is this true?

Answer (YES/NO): NO